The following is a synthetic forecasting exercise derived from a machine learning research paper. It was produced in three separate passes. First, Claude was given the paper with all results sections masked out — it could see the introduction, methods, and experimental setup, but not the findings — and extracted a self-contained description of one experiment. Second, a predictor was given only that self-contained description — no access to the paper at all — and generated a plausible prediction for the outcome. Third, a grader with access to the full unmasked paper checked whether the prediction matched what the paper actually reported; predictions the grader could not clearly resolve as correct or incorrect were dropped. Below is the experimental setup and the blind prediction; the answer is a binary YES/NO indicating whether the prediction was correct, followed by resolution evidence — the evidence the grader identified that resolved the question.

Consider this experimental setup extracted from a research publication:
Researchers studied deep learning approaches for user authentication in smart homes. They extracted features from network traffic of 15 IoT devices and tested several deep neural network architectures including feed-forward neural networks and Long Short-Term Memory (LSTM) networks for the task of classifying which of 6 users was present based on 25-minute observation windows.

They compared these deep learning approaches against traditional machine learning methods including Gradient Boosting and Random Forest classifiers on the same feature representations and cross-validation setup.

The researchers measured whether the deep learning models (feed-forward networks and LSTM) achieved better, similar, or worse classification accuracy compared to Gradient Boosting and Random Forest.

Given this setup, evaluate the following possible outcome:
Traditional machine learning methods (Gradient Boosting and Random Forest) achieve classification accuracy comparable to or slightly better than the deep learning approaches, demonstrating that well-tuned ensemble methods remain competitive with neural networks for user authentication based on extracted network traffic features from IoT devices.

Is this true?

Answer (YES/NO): NO